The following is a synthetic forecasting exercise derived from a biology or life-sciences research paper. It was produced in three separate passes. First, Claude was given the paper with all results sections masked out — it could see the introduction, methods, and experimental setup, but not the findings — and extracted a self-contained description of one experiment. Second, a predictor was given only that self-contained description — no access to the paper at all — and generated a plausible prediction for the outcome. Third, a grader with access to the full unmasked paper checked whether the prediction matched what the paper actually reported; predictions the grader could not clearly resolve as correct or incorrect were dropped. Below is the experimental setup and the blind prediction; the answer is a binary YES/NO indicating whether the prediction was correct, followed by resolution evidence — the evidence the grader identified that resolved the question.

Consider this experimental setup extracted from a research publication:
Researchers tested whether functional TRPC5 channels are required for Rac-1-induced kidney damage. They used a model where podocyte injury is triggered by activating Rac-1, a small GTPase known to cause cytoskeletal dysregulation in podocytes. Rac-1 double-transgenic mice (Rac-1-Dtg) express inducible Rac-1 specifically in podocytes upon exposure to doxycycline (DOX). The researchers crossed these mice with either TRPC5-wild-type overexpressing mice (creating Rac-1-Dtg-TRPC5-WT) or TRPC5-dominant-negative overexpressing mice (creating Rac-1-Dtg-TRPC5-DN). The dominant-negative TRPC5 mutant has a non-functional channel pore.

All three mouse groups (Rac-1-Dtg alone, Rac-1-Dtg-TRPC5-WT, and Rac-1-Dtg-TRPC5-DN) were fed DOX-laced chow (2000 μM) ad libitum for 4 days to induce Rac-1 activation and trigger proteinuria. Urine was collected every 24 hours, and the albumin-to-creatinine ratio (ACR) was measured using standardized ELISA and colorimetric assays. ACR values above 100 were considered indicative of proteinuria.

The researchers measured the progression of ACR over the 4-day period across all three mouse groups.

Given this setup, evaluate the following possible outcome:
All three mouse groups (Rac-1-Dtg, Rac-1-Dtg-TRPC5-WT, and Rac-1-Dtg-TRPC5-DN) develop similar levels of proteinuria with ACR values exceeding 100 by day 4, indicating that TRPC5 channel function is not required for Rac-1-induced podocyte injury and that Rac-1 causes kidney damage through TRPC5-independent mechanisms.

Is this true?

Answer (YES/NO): YES